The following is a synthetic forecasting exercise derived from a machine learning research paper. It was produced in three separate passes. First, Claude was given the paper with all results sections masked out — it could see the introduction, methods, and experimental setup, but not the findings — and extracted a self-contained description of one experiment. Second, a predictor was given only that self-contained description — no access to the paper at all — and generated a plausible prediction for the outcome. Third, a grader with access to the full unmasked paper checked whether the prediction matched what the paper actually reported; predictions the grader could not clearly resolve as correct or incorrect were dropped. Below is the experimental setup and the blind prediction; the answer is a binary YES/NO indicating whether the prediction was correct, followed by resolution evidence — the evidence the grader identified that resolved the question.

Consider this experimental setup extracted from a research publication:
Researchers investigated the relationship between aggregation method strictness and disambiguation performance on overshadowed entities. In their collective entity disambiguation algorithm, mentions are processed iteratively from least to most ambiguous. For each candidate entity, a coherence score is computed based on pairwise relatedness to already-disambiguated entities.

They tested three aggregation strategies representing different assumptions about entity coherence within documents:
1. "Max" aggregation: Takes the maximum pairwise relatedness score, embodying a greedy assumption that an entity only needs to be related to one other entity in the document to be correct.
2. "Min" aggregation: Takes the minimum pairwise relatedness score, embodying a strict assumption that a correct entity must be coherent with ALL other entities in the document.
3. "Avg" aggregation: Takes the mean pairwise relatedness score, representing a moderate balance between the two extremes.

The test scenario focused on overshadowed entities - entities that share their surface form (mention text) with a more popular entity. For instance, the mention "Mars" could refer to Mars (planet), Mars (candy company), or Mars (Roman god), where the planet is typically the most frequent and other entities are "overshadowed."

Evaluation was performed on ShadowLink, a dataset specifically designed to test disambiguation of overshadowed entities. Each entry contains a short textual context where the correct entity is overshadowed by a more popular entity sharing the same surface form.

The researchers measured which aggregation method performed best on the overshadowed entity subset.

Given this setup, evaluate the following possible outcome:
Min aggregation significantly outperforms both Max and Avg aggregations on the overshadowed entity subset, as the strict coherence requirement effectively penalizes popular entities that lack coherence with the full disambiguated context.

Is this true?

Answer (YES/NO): NO